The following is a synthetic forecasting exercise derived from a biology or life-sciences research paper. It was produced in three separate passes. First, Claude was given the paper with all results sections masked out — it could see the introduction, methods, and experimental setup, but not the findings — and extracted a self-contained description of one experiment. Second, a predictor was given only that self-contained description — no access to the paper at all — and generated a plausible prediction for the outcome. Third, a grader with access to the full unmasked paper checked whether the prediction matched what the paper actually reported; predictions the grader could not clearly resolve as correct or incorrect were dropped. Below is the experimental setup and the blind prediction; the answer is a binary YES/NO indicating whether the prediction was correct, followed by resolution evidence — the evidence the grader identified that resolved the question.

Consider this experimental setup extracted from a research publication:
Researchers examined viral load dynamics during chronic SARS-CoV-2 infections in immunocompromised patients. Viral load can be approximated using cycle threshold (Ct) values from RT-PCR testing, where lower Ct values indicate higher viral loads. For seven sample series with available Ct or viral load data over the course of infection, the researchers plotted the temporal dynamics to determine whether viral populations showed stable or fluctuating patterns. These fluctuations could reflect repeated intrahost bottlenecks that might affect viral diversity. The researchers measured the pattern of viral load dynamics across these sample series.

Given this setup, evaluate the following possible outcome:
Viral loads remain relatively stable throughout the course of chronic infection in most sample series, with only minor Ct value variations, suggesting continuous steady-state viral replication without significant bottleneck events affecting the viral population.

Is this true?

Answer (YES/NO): NO